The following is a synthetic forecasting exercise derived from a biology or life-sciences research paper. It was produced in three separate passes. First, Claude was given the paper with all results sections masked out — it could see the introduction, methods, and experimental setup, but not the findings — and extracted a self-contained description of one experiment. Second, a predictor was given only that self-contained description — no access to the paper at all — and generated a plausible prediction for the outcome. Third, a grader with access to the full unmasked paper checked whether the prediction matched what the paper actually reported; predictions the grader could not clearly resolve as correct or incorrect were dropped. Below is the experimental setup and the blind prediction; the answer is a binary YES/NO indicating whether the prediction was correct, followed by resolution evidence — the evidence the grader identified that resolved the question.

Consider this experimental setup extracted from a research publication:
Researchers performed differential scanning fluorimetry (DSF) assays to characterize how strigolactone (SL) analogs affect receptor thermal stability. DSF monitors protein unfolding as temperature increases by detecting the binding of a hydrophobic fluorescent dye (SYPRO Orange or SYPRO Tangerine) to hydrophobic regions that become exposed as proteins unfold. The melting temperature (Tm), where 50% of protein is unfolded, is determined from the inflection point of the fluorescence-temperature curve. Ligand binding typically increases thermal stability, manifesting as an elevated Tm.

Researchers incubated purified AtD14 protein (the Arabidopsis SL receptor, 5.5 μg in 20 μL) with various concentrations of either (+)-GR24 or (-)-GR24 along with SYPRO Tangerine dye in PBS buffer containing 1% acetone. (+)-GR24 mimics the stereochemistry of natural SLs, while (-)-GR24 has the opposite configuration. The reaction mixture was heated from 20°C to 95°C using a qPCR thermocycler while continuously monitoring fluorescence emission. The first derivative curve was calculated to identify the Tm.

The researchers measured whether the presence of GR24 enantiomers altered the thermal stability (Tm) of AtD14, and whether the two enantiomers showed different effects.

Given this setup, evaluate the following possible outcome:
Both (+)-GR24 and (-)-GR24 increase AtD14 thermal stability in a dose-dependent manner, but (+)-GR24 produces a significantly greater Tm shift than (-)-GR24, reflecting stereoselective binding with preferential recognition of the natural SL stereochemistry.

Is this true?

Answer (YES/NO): NO